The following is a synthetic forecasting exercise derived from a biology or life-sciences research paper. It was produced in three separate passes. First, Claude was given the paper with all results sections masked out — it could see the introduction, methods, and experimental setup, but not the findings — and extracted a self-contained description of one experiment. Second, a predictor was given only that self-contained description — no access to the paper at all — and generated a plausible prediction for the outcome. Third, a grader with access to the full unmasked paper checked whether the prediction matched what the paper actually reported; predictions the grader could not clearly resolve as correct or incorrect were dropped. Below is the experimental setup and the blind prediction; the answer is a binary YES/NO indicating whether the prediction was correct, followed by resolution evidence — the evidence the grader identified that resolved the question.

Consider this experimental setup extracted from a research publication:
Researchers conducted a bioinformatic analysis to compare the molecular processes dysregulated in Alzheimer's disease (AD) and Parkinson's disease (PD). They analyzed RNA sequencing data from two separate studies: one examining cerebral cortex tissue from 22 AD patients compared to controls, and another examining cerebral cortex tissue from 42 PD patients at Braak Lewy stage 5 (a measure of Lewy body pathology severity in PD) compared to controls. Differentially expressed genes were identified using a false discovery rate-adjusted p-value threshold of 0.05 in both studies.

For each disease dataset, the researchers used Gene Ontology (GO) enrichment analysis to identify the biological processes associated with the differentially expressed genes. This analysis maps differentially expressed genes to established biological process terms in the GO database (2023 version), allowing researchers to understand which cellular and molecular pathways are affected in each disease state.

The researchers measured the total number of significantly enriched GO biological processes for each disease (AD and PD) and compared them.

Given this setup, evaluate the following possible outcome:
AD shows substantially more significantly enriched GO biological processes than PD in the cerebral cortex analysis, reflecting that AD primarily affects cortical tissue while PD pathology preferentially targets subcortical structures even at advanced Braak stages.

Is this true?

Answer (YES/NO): NO